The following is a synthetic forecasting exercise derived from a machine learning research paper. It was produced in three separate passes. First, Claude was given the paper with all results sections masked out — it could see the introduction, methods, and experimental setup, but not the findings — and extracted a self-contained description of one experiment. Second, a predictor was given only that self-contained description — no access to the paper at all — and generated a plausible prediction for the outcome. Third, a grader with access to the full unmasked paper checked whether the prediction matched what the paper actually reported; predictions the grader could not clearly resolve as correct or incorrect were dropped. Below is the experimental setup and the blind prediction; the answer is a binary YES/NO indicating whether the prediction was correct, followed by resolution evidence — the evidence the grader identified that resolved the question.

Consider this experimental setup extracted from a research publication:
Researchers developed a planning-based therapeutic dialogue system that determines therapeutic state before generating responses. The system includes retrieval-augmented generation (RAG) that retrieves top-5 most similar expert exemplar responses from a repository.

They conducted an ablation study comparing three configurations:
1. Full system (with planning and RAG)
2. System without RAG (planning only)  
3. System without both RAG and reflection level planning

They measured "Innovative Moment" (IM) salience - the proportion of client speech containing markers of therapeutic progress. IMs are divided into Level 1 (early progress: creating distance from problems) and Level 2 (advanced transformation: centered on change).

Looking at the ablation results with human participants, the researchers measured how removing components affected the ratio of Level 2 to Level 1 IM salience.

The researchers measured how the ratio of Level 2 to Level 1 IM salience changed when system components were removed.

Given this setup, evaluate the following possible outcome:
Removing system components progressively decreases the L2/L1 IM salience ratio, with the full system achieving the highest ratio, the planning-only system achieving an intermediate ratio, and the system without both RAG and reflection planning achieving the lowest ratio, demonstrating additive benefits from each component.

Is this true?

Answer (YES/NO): NO